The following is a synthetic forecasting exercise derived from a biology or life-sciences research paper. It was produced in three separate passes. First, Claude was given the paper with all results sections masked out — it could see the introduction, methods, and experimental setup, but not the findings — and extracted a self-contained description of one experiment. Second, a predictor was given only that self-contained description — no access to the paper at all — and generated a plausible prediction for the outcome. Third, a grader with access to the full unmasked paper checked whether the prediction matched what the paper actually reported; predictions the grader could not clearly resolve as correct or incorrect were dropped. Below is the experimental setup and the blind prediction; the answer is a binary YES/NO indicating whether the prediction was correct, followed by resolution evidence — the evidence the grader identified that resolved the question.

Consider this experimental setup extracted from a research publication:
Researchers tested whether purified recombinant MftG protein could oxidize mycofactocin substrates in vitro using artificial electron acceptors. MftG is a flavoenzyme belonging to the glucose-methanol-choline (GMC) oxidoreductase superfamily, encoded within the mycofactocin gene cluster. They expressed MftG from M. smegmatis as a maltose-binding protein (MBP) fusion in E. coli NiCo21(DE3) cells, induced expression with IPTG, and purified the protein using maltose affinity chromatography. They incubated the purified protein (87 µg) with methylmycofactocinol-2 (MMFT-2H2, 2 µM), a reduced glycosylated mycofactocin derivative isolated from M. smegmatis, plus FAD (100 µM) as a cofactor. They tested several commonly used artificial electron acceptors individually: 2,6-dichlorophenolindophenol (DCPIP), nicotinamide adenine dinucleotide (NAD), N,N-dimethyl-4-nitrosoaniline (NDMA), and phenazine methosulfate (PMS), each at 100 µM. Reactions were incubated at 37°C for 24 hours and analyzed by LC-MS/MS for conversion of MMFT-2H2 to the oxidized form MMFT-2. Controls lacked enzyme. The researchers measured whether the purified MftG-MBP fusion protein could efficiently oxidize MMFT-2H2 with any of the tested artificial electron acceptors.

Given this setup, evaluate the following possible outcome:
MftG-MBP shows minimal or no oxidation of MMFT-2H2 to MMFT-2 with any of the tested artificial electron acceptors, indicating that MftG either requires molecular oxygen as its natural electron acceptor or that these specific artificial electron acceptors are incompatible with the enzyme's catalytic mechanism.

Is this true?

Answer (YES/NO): NO